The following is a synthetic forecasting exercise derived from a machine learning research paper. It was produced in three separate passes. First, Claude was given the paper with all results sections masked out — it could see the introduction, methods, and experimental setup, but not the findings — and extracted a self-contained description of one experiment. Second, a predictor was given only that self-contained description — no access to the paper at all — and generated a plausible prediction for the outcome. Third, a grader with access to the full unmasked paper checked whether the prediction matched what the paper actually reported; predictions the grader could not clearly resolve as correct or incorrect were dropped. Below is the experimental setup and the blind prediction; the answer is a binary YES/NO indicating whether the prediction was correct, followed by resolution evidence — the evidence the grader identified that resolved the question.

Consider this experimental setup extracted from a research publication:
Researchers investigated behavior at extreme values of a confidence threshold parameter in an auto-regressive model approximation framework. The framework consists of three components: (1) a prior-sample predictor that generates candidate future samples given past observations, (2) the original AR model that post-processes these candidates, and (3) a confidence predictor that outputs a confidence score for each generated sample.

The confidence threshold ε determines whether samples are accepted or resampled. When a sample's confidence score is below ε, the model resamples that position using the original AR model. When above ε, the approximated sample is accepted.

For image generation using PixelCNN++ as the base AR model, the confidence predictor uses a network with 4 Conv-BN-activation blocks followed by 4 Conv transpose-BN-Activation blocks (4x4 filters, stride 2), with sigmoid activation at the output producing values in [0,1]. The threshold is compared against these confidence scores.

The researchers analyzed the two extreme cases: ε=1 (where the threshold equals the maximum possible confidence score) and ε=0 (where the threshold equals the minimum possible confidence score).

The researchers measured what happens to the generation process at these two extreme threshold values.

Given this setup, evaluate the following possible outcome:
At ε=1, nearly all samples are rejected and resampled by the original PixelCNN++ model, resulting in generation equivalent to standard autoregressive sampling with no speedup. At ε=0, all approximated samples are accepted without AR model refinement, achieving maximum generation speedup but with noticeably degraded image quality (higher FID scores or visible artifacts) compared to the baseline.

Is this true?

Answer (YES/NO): YES